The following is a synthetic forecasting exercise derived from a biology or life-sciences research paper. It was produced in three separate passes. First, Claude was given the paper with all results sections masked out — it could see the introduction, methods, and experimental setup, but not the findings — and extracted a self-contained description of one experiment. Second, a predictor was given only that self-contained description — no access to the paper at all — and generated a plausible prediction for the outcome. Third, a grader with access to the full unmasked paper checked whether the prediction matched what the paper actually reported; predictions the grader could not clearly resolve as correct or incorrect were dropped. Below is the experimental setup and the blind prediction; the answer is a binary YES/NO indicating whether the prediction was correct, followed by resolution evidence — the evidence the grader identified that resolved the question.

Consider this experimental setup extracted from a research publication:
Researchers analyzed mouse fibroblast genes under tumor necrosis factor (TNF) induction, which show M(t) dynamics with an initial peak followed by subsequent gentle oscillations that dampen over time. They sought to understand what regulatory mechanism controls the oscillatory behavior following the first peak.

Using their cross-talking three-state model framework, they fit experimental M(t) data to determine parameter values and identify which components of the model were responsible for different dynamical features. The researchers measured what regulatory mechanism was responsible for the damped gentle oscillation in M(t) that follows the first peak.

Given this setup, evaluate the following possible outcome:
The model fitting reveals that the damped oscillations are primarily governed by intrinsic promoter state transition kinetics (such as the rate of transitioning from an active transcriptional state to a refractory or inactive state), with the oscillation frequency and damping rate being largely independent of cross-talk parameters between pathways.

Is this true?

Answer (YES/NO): NO